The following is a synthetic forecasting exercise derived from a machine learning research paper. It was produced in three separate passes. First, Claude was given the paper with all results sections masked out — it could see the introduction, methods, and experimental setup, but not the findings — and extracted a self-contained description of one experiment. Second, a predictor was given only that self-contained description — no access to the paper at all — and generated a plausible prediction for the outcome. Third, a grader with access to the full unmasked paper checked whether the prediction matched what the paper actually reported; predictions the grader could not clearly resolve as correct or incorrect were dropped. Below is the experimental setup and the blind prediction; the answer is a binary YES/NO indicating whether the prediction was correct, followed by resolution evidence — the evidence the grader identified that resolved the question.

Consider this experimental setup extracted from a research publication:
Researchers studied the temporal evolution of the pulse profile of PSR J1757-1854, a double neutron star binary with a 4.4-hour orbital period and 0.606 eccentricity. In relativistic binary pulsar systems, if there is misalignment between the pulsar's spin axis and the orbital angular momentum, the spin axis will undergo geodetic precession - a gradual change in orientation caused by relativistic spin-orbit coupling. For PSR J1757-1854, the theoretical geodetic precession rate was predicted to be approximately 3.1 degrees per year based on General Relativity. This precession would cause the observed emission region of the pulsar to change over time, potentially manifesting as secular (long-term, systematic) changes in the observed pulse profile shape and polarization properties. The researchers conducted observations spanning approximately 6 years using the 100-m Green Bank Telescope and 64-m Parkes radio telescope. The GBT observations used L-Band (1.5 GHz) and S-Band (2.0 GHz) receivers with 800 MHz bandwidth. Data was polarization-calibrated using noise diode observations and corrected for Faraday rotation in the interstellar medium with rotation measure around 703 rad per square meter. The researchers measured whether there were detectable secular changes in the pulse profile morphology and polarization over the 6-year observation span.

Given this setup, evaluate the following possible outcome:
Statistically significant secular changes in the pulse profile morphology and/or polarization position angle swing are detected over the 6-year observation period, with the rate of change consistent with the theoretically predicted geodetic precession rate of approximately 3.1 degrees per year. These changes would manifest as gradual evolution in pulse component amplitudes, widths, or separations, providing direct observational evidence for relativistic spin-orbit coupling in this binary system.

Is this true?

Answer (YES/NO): YES